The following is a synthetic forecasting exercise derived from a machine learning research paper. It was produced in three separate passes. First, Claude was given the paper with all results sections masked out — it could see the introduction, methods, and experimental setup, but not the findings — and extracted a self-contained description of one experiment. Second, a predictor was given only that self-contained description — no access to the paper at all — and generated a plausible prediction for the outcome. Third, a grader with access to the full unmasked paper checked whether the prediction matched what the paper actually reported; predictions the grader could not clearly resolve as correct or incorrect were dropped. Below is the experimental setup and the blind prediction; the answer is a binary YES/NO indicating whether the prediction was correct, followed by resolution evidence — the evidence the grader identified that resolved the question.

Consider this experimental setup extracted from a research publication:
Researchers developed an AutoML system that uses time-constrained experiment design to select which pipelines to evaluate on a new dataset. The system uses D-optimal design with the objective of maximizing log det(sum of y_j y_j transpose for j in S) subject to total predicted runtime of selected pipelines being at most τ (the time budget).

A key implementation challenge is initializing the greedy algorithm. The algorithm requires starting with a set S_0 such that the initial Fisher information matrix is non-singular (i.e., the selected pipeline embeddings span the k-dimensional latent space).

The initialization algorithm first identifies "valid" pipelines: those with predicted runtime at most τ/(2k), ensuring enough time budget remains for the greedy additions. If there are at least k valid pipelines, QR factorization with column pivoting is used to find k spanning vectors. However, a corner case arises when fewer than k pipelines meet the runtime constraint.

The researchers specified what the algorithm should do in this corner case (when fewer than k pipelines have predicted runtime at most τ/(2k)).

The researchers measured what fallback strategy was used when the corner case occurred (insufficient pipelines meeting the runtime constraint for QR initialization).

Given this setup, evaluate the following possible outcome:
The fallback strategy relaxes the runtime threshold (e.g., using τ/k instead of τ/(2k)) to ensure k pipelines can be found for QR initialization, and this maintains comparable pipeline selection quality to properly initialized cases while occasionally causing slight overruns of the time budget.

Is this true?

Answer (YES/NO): NO